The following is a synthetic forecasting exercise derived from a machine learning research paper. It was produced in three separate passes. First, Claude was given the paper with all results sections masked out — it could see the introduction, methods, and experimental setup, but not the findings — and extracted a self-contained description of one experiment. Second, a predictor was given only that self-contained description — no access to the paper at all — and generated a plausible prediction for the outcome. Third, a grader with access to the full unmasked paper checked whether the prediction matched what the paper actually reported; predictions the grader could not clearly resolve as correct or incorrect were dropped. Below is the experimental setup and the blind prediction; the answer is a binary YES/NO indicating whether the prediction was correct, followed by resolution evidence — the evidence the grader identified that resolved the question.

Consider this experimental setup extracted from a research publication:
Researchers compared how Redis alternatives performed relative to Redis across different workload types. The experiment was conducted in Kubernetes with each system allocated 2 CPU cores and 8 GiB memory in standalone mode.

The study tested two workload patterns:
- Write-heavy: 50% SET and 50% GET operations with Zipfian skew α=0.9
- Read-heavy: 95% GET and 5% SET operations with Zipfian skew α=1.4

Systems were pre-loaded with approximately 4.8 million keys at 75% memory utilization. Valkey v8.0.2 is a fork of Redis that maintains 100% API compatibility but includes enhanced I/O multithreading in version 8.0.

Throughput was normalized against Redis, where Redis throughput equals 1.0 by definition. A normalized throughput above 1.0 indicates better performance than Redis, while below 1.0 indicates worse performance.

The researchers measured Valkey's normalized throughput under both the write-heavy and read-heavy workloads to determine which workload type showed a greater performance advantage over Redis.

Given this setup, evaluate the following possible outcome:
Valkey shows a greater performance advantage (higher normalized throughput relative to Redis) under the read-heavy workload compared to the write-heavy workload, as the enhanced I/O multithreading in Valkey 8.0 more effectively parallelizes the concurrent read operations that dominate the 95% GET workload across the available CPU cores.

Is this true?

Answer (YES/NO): YES